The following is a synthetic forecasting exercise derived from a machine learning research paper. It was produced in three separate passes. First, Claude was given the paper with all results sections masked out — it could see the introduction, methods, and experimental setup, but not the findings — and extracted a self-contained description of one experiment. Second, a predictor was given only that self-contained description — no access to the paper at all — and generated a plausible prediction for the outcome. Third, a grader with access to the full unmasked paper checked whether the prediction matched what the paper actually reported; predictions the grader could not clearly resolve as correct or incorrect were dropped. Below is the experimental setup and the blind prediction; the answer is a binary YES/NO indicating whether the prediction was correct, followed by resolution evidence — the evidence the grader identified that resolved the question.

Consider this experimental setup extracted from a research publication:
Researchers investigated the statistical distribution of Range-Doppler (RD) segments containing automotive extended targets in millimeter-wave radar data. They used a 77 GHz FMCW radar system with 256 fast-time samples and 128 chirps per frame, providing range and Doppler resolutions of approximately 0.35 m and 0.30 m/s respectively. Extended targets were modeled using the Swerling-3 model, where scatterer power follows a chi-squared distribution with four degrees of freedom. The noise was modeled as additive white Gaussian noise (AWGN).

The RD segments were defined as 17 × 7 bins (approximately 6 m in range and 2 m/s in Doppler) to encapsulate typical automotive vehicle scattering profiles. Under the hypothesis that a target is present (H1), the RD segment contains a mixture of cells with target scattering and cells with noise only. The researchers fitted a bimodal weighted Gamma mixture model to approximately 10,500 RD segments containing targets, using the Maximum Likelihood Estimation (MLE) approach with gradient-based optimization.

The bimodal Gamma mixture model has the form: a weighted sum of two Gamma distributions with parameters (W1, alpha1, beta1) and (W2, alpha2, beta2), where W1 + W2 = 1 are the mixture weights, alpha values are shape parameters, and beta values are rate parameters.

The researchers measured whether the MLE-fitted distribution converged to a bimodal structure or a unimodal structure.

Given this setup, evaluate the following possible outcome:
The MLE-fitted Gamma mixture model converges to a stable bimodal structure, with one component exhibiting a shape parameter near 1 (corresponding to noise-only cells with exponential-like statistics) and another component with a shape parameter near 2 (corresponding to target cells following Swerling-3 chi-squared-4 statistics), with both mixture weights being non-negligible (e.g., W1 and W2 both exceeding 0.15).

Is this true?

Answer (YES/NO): NO